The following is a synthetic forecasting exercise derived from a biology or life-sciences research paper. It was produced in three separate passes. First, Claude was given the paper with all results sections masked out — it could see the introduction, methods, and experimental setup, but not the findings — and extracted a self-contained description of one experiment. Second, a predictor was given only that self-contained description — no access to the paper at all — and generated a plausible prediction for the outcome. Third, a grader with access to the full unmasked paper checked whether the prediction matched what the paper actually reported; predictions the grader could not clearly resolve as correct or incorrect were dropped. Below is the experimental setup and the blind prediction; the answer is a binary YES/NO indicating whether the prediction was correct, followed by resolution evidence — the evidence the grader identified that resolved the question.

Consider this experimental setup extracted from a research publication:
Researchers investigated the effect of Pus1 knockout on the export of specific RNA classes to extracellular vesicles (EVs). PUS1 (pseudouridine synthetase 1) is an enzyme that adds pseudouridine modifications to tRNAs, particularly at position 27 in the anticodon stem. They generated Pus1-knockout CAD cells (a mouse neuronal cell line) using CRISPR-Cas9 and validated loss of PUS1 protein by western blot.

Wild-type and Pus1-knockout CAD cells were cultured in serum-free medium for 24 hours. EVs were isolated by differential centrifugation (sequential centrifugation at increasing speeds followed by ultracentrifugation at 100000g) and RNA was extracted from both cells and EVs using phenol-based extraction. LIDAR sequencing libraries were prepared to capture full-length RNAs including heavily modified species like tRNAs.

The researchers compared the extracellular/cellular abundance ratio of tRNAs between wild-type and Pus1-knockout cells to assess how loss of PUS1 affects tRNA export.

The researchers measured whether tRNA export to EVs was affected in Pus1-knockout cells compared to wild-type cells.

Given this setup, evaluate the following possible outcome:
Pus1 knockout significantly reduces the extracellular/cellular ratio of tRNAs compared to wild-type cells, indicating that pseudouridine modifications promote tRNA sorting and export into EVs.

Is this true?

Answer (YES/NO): YES